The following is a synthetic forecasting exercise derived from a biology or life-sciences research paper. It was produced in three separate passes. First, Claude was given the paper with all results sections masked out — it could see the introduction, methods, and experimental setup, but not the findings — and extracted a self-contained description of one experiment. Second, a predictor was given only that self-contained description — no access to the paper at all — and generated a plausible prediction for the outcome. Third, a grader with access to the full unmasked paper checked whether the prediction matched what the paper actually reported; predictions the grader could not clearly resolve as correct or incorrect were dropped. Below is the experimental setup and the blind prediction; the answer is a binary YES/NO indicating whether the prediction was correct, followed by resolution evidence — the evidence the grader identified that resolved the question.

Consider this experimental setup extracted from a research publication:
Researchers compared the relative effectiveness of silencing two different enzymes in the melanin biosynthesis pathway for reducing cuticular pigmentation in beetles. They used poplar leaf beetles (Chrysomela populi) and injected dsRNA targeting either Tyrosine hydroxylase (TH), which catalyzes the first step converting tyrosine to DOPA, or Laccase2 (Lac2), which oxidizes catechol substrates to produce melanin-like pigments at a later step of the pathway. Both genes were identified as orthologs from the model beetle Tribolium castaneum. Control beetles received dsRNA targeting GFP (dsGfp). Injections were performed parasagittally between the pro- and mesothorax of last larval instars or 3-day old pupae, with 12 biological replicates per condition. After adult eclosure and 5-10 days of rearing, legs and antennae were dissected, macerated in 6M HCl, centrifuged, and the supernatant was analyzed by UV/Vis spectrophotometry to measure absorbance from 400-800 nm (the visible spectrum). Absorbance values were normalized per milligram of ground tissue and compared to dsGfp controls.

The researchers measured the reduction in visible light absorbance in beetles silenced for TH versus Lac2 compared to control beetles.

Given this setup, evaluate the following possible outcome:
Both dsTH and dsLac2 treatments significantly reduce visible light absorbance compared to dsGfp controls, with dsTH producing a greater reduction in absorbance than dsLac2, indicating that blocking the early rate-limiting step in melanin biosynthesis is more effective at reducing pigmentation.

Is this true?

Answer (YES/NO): YES